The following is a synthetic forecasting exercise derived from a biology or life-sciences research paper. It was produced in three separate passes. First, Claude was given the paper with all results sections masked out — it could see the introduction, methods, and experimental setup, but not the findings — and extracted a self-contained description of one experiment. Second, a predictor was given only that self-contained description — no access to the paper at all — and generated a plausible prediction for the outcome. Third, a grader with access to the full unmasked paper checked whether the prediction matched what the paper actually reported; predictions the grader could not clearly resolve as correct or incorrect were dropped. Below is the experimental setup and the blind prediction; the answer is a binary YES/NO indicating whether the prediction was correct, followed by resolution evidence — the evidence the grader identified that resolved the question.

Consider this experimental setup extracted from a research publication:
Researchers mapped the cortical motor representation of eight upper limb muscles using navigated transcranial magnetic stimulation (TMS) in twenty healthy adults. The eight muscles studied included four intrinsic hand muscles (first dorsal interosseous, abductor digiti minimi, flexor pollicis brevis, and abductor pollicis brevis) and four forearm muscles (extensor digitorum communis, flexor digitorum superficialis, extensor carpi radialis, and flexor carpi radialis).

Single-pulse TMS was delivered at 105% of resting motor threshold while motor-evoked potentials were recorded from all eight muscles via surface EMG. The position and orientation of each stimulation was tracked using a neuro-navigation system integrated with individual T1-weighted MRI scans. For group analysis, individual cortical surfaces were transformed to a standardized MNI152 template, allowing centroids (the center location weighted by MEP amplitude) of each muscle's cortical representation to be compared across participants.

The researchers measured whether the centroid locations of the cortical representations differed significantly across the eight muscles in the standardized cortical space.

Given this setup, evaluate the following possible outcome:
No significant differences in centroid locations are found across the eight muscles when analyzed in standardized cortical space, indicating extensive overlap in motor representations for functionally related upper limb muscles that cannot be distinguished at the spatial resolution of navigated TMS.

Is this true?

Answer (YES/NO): NO